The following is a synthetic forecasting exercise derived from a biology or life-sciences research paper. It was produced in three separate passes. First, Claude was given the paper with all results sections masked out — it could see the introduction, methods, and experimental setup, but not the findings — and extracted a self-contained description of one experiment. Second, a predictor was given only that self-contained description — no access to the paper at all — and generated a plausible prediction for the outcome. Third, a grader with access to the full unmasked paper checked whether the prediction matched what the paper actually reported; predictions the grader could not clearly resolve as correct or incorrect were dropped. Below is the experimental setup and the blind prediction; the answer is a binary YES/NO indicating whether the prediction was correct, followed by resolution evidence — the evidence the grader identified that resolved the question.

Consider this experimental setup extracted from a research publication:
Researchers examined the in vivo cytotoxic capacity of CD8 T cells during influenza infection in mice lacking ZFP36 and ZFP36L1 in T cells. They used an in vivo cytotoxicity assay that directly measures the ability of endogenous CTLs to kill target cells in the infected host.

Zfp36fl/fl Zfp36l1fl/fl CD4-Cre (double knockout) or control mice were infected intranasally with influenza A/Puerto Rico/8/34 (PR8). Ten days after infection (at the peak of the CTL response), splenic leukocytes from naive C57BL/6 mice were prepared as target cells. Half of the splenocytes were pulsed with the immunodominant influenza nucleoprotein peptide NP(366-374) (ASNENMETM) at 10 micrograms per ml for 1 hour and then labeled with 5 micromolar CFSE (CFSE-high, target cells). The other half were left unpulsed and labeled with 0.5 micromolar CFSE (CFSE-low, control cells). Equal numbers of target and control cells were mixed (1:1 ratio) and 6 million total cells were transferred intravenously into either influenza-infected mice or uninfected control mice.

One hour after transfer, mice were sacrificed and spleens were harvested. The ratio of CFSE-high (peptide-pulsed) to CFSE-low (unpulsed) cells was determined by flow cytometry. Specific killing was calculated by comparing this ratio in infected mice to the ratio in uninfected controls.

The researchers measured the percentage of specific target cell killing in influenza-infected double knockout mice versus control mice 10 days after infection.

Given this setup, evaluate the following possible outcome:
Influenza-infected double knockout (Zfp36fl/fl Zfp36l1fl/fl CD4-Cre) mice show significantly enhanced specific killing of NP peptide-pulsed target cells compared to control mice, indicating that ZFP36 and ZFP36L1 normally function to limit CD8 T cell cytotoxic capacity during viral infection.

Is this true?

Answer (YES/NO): YES